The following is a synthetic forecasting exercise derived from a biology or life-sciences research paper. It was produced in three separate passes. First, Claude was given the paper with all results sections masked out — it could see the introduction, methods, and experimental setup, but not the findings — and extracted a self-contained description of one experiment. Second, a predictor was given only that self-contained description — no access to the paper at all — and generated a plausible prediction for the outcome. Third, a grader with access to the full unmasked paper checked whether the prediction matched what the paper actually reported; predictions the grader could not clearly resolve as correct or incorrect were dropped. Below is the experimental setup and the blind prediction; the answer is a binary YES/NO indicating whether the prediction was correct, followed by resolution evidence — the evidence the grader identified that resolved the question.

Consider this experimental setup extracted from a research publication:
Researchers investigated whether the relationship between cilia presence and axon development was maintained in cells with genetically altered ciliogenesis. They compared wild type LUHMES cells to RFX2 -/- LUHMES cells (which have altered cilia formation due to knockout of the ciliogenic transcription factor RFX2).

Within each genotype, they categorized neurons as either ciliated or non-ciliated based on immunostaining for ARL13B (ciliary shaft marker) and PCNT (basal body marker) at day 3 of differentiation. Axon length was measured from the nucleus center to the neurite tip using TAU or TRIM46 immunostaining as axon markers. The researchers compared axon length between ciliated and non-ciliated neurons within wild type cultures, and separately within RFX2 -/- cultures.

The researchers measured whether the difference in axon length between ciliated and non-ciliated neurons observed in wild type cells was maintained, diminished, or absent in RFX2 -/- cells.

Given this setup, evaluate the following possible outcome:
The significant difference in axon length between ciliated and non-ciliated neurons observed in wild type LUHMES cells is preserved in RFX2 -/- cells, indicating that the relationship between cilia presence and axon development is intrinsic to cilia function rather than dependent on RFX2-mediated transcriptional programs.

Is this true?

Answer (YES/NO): NO